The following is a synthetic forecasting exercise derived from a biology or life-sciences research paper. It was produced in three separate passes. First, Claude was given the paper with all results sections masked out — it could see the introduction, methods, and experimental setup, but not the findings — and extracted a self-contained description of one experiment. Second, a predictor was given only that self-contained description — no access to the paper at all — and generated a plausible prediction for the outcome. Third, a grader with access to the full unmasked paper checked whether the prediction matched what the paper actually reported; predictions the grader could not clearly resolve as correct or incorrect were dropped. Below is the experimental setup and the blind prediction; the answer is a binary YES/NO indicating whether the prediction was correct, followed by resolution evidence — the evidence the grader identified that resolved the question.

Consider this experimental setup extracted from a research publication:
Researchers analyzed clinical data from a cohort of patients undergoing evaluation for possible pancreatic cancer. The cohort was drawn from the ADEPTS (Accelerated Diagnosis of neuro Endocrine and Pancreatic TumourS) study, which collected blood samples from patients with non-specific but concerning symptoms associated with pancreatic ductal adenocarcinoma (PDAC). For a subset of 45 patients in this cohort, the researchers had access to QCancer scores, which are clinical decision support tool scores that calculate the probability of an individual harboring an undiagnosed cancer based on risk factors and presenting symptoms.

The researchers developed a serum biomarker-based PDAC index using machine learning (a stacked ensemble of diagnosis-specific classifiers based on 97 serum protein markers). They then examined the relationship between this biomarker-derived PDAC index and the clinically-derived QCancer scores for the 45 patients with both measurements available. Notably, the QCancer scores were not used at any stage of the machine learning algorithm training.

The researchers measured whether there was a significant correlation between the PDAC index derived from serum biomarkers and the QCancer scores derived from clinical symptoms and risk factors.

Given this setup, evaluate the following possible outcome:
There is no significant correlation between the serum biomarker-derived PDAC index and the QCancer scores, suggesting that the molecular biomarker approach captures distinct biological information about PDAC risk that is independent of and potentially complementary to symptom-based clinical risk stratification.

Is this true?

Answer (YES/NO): NO